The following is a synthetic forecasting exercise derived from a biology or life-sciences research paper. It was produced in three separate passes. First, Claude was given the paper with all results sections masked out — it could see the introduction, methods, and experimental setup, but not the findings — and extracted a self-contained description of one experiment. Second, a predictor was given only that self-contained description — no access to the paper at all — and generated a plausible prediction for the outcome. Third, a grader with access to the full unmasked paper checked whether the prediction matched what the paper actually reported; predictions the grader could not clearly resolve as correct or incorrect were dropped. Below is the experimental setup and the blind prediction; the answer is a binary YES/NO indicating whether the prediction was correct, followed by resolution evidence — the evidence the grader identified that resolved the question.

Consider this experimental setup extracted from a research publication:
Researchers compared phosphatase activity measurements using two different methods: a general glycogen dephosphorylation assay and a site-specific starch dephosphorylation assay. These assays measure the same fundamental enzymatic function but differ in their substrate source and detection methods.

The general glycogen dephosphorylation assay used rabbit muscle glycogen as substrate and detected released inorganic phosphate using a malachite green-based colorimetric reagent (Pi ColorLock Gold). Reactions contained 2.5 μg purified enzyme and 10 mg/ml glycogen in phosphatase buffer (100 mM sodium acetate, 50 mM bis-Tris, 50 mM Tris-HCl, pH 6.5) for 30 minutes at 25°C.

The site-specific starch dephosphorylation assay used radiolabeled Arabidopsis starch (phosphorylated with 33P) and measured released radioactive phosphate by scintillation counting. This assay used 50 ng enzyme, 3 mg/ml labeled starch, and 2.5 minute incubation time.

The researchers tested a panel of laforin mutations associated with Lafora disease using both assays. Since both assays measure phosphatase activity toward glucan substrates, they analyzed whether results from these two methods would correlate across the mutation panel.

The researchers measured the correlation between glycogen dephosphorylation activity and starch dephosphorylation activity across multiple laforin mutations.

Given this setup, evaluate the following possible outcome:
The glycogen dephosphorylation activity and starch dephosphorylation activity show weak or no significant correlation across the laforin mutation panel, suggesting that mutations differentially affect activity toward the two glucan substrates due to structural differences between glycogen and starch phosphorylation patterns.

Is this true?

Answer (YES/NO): NO